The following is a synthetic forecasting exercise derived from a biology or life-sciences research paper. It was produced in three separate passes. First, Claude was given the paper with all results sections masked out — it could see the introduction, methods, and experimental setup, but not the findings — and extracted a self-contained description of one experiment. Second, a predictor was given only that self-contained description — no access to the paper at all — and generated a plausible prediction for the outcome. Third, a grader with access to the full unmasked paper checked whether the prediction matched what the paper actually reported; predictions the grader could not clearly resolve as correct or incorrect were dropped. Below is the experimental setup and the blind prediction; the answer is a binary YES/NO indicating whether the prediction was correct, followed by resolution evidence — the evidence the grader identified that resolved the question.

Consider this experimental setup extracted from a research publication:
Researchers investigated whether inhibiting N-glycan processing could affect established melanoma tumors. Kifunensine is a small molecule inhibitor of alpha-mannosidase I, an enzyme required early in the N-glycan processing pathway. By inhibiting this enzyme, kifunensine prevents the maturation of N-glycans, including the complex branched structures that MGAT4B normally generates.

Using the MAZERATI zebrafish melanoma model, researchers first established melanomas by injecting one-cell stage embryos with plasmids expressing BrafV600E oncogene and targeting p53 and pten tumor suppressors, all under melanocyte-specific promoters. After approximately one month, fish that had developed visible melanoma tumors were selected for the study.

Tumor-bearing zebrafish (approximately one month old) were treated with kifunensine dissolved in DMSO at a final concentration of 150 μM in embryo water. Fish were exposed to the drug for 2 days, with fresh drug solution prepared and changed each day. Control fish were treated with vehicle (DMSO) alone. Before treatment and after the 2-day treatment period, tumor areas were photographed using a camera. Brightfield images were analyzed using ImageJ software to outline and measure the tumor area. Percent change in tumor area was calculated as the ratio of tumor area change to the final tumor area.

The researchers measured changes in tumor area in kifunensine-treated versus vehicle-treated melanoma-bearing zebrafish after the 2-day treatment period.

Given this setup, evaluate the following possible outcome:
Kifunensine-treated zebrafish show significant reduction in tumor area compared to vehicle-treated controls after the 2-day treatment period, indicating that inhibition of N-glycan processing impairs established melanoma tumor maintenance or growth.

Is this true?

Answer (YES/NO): NO